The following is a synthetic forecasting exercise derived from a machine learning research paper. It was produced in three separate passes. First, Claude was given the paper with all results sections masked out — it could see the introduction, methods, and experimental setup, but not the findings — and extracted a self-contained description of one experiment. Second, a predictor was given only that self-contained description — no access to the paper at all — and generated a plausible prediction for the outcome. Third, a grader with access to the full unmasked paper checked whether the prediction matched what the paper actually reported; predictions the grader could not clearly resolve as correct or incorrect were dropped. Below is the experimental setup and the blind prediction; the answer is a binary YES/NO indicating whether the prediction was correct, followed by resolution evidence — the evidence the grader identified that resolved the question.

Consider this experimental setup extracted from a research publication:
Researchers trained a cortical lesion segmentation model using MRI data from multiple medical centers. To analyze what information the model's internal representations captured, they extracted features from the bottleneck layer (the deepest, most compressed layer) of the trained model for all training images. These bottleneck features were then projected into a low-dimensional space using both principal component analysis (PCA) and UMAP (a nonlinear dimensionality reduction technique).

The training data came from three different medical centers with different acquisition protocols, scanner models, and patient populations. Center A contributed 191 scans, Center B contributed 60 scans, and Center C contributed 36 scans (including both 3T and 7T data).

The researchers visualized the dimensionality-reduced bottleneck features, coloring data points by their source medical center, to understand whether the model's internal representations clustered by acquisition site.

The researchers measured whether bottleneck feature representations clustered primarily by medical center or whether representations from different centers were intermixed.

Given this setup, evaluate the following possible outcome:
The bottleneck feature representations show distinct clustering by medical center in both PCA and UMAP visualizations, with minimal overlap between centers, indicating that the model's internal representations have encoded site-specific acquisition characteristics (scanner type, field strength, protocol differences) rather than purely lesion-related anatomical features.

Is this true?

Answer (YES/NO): NO